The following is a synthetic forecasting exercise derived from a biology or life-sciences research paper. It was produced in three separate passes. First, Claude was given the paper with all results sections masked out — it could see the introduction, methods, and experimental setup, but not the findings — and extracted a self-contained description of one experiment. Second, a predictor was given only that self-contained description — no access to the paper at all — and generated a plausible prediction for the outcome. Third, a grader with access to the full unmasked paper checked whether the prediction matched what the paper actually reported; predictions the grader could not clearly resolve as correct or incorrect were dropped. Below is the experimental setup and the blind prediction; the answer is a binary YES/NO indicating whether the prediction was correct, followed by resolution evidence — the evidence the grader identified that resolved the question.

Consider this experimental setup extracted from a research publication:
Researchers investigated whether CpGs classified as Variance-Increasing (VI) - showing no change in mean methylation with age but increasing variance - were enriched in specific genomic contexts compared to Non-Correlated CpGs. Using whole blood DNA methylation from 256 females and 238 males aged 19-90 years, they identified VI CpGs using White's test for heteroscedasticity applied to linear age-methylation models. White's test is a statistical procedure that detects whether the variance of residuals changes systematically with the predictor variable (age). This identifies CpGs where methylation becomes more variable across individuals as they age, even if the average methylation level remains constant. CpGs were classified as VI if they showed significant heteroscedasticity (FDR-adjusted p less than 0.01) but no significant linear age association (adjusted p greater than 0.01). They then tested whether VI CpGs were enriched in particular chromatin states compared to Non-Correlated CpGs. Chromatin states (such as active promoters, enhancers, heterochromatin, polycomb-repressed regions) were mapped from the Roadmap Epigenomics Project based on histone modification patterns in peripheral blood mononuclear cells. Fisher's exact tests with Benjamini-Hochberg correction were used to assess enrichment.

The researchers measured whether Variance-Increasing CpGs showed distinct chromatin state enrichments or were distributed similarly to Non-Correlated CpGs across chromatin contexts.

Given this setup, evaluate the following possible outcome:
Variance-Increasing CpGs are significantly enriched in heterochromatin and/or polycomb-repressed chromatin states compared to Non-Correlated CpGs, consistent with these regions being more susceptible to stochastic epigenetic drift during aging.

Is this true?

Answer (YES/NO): YES